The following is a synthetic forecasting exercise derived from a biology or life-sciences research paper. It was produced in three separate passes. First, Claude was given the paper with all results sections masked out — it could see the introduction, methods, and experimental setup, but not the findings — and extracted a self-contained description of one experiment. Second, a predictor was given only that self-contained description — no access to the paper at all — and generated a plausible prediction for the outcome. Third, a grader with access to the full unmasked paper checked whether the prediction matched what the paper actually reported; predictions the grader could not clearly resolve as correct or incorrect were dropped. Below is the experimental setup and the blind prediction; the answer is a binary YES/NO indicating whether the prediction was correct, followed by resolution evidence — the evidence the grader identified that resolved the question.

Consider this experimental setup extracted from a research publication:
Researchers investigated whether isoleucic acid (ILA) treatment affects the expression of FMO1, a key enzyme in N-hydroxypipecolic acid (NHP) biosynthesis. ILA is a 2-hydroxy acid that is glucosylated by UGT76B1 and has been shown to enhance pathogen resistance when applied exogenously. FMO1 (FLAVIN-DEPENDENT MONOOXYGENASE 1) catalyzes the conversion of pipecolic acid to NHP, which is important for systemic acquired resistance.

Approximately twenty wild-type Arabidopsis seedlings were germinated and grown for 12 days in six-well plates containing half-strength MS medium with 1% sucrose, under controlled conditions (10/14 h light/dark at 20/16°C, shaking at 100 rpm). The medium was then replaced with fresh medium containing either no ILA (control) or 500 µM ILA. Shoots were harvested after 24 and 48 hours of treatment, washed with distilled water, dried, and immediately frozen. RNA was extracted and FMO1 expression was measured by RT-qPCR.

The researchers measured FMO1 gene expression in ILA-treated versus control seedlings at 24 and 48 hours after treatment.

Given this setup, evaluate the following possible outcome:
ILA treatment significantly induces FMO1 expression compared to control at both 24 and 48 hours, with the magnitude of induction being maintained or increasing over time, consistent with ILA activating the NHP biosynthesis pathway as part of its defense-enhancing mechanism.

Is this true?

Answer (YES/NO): NO